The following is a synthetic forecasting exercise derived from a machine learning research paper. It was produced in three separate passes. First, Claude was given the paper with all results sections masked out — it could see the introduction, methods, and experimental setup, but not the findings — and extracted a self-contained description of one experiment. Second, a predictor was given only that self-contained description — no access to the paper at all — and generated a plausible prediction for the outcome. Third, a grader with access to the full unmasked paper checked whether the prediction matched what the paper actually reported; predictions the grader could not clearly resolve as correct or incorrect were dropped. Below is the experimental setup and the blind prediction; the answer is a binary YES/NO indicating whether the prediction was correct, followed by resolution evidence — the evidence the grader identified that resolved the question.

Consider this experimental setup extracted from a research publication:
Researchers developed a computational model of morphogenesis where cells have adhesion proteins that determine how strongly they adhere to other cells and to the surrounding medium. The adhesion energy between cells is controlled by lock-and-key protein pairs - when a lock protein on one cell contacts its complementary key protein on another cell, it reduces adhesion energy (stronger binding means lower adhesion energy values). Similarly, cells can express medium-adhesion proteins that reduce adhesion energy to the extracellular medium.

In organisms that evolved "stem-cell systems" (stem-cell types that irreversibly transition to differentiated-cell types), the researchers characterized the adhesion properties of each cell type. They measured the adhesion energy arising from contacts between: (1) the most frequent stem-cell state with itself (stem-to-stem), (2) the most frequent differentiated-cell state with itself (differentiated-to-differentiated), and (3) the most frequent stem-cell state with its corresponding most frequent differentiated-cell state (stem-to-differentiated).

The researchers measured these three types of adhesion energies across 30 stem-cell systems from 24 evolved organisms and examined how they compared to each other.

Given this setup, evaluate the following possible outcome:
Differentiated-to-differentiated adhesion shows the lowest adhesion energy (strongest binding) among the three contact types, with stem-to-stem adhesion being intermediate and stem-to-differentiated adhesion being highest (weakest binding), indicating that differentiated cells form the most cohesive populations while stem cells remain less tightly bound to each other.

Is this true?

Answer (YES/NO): NO